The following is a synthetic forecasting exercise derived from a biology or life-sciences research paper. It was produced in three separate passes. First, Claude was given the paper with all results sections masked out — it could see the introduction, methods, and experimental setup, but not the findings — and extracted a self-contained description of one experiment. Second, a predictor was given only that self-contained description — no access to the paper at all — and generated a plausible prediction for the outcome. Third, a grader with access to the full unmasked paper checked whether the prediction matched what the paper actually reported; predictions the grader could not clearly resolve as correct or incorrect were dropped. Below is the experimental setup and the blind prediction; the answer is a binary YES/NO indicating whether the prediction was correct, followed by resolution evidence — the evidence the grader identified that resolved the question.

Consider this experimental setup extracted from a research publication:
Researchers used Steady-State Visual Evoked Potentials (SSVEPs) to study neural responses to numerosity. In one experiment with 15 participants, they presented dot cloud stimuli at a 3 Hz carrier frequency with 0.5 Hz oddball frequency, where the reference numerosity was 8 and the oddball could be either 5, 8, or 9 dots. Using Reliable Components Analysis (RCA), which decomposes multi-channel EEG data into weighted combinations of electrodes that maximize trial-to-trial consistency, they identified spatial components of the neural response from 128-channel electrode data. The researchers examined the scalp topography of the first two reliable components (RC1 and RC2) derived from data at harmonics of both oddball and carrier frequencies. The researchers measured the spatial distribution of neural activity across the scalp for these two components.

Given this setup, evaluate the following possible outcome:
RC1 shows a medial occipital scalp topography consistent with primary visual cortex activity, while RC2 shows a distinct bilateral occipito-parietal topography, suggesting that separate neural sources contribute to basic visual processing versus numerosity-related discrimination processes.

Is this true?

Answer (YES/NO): NO